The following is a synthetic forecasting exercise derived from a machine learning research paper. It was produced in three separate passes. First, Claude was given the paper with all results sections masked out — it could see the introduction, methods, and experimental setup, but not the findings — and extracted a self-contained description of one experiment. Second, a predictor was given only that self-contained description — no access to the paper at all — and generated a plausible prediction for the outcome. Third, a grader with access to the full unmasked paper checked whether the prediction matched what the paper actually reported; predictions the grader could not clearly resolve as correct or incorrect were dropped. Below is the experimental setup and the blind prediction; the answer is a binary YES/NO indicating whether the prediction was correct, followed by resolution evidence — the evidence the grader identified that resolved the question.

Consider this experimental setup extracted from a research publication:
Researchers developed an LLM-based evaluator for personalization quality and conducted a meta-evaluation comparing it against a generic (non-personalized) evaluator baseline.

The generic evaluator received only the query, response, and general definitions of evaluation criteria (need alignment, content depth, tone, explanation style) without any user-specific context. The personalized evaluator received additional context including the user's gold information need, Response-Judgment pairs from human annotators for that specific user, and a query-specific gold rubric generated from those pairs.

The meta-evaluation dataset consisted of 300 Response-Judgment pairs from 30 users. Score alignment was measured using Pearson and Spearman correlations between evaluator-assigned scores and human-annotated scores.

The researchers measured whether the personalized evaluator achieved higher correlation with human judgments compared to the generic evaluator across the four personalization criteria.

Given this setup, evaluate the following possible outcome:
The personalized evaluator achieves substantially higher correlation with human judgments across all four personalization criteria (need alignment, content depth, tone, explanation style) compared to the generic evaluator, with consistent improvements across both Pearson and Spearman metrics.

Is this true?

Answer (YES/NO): YES